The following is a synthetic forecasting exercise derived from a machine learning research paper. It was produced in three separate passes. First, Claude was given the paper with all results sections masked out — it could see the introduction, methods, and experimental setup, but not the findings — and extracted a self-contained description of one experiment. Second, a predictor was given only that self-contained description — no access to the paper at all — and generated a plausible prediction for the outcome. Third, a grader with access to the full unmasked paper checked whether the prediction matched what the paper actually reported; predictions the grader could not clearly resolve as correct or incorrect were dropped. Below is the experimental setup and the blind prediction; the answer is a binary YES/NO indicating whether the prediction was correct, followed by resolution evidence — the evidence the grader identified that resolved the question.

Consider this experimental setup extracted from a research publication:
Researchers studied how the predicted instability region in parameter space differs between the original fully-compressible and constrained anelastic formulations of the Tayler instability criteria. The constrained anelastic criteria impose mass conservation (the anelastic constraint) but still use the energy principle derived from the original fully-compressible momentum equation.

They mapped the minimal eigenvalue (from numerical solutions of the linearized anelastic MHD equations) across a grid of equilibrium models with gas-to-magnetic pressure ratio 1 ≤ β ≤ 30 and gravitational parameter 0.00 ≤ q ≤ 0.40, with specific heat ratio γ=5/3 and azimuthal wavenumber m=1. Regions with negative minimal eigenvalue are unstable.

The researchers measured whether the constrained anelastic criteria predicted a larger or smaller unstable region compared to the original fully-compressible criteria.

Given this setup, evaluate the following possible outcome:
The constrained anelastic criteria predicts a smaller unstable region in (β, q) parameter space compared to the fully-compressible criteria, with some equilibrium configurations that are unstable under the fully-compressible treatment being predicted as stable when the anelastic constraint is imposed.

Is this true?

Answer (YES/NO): YES